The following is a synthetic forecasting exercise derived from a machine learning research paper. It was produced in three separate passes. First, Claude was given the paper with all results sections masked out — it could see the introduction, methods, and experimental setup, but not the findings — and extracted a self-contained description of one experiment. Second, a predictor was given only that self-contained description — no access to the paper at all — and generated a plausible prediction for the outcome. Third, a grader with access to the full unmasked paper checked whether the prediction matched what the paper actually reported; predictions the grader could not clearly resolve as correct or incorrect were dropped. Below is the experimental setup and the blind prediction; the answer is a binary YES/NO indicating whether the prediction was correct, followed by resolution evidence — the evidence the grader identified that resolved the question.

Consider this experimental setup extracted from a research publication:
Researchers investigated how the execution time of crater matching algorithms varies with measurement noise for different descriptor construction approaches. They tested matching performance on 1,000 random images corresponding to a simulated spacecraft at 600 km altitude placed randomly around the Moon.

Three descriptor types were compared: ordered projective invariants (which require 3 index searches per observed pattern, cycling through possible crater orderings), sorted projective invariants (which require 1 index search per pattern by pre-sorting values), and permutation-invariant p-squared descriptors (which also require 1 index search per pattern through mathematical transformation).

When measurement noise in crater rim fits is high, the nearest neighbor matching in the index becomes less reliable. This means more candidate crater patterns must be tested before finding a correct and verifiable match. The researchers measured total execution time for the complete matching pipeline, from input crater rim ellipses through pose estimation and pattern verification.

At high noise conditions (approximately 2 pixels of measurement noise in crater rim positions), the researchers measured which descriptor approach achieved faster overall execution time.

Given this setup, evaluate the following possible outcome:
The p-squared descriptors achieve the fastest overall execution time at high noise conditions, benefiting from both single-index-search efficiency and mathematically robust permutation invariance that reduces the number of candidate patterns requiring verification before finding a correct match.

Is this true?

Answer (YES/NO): NO